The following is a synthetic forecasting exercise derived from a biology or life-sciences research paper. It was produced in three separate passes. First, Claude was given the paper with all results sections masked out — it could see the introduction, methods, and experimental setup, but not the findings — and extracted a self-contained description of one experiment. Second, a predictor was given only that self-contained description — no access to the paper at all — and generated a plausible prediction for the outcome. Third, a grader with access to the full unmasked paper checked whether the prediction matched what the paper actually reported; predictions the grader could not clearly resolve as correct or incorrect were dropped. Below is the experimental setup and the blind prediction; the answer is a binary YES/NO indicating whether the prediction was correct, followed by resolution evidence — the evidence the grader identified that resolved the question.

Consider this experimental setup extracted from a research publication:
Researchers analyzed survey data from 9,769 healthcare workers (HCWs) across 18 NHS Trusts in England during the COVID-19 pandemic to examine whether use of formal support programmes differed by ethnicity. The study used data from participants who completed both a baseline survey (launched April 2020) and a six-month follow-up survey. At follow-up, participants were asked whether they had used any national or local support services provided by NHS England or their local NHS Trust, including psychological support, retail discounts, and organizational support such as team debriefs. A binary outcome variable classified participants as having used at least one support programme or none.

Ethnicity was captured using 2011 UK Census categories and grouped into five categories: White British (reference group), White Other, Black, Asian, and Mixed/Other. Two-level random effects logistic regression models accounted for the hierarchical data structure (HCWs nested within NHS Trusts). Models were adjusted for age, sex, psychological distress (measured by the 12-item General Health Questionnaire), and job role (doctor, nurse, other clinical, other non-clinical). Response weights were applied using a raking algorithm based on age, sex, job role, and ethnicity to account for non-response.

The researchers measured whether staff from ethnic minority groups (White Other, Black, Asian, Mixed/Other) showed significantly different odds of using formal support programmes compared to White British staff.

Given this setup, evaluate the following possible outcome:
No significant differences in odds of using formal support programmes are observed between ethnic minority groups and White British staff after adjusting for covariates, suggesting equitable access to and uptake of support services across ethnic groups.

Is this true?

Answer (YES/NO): YES